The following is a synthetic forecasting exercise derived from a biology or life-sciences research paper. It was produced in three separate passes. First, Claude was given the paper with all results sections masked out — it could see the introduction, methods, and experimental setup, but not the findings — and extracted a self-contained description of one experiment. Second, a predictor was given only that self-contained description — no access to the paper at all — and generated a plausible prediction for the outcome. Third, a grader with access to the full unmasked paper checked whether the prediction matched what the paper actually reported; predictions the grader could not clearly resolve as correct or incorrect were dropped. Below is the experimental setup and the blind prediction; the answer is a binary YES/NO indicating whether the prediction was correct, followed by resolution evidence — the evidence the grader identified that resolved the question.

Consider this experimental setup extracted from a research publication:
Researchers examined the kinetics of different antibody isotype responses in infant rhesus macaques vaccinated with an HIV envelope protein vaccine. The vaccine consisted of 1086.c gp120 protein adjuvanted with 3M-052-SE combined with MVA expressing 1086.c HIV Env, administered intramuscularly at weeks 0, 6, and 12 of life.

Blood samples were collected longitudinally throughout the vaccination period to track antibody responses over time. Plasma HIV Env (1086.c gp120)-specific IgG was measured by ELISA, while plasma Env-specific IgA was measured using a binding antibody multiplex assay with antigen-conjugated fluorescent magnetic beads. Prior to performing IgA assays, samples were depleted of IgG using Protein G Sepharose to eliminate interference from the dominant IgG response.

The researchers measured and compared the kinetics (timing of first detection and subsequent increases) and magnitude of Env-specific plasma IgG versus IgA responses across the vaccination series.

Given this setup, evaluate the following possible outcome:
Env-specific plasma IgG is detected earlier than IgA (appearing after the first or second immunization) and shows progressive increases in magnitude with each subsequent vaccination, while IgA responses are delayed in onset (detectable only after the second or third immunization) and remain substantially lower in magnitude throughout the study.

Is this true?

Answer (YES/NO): YES